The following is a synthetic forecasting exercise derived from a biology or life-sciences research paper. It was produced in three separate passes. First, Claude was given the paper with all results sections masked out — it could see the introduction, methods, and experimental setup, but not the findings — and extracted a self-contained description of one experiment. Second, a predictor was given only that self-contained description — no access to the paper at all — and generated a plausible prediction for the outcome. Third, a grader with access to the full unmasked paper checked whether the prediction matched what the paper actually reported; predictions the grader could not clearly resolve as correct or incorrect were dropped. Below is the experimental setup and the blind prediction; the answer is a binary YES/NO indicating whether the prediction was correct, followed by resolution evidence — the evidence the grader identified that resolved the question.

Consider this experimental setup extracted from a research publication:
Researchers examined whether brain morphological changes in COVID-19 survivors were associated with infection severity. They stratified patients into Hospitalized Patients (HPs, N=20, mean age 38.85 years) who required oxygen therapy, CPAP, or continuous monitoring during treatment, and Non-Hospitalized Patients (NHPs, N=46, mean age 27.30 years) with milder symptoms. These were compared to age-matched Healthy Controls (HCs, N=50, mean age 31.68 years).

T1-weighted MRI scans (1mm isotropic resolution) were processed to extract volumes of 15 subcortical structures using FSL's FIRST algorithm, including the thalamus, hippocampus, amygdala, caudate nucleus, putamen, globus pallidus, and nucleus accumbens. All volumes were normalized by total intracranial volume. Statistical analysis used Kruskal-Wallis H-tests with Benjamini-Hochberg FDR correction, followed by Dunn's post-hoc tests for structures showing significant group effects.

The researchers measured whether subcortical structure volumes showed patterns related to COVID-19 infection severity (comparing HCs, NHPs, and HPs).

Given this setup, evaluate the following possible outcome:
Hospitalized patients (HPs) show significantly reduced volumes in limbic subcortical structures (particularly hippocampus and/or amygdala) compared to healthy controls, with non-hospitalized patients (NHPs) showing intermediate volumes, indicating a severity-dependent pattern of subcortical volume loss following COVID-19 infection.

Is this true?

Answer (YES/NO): NO